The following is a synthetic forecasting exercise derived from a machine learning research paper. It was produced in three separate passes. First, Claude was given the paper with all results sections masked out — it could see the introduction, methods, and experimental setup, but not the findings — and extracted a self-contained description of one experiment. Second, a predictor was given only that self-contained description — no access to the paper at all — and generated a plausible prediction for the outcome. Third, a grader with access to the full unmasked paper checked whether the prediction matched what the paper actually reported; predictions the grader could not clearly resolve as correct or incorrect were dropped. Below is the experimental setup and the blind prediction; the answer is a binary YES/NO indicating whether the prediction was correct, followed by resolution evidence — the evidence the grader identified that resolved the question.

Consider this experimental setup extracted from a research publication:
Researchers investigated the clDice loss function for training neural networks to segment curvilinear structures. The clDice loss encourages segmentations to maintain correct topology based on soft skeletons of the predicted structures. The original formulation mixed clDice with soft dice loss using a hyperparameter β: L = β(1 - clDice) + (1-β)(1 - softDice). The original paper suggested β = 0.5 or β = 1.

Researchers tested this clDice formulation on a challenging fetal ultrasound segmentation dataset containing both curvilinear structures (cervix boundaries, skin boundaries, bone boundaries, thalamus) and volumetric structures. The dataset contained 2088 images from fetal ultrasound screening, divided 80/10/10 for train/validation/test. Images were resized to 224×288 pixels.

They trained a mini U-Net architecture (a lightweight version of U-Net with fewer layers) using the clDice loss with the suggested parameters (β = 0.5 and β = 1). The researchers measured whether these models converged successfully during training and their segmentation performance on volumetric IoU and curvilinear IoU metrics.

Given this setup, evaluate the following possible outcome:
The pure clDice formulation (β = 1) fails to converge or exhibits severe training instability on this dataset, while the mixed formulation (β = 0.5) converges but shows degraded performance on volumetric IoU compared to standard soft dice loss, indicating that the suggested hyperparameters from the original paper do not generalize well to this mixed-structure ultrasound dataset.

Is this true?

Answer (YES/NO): NO